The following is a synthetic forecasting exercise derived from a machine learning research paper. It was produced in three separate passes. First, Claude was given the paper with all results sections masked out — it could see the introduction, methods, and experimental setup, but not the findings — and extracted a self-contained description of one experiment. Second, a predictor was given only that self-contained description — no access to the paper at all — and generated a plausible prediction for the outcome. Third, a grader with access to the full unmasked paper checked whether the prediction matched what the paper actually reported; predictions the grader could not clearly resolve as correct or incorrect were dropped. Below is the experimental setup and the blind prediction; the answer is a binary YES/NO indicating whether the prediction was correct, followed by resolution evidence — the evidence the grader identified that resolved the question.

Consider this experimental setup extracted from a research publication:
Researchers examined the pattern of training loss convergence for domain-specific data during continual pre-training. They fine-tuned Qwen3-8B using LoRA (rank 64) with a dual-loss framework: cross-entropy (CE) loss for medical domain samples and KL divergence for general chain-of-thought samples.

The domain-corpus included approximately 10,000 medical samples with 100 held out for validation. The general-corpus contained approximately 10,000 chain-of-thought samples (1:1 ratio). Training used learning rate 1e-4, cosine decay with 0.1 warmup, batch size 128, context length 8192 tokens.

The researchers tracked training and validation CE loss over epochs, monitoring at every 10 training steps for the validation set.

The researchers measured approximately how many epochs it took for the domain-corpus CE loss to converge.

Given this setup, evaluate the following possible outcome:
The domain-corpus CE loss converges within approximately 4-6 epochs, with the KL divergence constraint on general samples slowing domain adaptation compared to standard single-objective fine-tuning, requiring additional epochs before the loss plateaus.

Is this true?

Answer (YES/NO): NO